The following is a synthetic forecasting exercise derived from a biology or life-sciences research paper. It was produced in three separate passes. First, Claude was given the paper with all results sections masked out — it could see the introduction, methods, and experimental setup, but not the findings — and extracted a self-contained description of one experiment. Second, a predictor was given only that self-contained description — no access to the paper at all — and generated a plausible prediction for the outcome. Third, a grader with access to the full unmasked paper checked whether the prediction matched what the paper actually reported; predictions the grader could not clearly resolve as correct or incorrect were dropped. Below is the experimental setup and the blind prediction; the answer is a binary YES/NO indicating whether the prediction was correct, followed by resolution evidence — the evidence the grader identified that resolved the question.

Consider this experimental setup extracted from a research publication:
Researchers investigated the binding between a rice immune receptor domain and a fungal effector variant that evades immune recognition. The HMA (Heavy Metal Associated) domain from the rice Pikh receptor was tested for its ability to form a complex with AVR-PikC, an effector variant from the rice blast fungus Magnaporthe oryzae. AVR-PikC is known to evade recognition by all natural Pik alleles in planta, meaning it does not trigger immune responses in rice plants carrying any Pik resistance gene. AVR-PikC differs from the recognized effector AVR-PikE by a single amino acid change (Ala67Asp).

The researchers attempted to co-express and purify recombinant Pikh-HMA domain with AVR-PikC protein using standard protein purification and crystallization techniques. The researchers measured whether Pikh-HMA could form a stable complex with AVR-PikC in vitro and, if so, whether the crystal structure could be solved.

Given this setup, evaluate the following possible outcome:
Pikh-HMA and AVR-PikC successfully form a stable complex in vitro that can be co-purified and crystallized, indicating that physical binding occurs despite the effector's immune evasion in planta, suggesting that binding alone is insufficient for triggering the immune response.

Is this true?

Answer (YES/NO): YES